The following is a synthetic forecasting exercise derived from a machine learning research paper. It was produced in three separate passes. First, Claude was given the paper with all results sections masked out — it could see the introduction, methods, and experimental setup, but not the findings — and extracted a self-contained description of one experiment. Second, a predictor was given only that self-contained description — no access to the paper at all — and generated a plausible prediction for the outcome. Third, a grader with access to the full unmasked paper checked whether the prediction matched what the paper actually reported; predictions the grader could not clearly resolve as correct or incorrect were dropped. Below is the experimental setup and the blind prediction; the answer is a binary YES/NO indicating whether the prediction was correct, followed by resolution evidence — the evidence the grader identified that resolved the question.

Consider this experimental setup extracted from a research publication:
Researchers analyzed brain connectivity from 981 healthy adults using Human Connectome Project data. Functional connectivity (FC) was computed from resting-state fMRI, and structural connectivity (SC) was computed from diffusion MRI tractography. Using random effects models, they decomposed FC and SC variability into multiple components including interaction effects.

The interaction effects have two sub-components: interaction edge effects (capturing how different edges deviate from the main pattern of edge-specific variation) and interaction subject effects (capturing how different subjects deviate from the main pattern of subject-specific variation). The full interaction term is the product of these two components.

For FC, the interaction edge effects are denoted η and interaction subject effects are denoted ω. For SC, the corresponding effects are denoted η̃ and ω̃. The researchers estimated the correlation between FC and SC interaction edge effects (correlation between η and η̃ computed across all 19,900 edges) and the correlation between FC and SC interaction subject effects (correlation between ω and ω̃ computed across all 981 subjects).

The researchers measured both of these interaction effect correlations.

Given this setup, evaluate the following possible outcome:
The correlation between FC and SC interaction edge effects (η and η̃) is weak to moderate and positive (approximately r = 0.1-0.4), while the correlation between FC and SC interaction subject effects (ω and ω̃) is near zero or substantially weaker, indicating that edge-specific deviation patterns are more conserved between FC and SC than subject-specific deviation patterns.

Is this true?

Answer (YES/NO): NO